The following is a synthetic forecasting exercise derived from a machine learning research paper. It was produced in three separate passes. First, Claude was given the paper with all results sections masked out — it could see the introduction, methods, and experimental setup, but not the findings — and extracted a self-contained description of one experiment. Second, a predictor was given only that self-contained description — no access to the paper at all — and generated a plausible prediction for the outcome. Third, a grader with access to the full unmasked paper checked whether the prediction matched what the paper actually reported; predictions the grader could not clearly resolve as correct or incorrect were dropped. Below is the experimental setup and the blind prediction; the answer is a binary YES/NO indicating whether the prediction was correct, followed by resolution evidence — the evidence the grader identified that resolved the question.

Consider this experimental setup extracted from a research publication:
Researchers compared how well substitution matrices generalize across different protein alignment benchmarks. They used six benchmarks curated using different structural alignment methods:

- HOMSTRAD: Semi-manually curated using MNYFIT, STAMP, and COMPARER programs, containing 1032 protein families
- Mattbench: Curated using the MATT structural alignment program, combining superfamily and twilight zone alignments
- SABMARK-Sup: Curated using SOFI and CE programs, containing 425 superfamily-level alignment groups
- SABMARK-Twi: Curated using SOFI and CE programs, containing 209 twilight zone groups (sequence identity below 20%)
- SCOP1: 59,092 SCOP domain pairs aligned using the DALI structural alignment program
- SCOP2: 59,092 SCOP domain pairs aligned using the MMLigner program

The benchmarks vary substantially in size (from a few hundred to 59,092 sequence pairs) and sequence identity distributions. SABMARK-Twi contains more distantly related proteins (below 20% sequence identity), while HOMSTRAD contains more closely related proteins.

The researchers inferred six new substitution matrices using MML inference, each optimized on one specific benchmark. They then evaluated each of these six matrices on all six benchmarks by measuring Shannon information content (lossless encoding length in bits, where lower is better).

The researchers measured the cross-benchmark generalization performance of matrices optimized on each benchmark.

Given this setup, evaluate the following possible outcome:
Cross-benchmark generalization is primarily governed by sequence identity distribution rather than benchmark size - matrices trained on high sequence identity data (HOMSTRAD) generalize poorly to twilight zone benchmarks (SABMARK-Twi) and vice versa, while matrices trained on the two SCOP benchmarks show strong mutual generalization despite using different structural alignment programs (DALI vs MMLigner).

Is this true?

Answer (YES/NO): NO